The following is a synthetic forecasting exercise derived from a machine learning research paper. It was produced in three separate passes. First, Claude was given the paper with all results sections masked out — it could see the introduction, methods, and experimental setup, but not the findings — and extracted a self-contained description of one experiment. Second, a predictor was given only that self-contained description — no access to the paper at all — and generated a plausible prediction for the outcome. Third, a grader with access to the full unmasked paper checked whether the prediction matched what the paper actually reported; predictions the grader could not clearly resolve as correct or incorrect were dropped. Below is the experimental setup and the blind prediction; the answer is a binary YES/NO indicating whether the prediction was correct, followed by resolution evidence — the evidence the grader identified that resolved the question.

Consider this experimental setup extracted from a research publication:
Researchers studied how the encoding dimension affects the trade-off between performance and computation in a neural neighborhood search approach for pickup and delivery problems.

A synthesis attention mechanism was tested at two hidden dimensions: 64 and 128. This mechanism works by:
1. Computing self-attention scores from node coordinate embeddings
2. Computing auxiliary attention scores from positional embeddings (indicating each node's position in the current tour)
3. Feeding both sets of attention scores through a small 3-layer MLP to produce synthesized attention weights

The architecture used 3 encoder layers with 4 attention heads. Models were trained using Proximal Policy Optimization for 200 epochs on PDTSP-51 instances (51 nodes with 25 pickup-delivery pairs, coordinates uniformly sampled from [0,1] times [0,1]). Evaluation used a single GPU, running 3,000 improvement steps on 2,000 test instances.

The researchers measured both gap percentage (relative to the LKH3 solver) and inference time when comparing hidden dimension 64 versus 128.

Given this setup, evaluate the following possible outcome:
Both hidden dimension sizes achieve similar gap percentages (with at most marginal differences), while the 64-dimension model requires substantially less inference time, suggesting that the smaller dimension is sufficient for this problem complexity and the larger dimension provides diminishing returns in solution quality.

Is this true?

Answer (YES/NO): NO